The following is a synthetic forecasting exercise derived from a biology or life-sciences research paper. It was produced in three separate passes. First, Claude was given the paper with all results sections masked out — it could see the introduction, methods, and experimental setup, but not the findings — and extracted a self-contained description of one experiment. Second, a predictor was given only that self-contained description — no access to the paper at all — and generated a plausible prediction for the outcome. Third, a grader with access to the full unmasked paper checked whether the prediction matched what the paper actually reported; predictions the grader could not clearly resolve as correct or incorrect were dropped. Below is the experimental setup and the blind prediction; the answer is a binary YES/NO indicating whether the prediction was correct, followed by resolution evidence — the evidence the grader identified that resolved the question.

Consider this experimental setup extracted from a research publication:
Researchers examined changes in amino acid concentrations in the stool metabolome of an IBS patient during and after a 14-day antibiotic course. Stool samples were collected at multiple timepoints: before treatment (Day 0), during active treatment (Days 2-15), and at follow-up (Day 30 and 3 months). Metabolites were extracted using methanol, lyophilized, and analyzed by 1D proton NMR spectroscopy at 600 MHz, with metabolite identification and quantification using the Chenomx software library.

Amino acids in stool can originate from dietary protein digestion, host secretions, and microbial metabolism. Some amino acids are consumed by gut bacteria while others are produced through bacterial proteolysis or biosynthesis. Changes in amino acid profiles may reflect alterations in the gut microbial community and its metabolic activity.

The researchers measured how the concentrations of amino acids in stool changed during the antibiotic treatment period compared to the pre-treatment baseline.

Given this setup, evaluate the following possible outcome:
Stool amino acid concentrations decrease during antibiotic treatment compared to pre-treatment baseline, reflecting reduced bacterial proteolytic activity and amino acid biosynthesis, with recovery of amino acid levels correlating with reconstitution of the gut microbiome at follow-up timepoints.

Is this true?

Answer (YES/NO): NO